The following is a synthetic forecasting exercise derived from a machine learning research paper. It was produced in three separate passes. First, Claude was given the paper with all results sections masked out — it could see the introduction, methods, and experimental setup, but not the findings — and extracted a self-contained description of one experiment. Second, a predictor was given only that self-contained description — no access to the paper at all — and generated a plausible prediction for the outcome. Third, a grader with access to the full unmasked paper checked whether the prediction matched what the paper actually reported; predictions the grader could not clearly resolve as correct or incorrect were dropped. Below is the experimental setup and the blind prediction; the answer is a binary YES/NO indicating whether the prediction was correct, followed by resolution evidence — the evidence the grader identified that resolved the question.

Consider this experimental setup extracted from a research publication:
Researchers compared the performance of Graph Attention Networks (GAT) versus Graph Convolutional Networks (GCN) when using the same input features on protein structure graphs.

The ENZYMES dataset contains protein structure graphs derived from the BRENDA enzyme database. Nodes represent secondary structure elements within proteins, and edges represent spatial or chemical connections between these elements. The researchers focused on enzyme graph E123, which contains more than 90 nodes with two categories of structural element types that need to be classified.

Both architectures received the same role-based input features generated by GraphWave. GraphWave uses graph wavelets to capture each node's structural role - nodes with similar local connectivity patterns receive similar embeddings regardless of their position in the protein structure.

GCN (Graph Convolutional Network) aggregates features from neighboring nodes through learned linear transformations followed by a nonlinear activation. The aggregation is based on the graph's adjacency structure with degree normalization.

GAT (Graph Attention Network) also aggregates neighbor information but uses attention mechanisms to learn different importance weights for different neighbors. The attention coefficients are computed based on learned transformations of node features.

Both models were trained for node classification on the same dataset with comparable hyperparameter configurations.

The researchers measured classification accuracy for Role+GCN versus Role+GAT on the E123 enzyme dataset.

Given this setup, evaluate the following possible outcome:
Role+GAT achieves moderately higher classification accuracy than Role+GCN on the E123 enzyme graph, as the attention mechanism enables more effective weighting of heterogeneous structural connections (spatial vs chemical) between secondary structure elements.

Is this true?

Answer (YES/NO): NO